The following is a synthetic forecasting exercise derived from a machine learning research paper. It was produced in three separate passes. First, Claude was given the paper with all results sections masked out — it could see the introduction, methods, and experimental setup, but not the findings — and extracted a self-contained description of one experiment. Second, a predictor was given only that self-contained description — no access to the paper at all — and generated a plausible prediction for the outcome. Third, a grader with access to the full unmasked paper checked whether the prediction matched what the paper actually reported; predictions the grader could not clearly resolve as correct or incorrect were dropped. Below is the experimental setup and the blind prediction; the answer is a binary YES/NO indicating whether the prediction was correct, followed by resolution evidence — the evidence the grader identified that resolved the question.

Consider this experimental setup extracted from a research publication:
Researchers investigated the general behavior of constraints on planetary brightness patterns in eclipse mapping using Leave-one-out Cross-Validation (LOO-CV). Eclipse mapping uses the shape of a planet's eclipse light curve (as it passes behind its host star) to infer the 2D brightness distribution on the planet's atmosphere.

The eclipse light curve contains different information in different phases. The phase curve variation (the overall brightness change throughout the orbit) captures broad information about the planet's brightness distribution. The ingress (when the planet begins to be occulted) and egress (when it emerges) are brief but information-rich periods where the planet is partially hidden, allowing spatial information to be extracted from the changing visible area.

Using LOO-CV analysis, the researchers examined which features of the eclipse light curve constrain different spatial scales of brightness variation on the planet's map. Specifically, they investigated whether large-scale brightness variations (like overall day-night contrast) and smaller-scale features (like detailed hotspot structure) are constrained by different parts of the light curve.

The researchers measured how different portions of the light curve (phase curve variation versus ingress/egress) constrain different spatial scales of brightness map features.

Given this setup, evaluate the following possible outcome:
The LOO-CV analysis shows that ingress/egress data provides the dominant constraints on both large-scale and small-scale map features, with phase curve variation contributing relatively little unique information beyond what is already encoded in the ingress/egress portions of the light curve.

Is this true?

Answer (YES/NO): NO